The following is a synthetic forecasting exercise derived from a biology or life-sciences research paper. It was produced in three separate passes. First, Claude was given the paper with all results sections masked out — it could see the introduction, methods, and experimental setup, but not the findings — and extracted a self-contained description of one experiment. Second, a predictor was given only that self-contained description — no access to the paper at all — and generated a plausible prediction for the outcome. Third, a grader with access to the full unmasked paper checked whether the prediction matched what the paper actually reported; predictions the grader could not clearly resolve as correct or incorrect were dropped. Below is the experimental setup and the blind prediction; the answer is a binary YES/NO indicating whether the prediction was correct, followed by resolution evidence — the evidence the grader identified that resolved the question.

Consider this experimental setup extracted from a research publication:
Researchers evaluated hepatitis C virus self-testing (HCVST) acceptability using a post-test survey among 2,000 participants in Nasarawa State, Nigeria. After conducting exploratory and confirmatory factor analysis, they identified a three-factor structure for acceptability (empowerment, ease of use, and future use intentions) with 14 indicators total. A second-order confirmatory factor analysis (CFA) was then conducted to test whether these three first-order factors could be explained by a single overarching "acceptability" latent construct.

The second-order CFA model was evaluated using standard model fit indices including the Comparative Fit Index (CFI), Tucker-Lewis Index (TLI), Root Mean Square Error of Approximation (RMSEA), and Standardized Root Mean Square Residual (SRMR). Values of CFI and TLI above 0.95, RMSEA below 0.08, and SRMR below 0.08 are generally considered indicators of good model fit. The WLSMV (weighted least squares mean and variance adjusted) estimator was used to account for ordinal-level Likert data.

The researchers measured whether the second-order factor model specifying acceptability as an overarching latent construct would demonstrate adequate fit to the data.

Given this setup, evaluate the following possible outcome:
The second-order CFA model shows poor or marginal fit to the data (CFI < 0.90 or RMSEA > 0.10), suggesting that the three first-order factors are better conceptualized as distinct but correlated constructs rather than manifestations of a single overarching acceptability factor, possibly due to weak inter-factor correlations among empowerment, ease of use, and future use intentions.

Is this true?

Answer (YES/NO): NO